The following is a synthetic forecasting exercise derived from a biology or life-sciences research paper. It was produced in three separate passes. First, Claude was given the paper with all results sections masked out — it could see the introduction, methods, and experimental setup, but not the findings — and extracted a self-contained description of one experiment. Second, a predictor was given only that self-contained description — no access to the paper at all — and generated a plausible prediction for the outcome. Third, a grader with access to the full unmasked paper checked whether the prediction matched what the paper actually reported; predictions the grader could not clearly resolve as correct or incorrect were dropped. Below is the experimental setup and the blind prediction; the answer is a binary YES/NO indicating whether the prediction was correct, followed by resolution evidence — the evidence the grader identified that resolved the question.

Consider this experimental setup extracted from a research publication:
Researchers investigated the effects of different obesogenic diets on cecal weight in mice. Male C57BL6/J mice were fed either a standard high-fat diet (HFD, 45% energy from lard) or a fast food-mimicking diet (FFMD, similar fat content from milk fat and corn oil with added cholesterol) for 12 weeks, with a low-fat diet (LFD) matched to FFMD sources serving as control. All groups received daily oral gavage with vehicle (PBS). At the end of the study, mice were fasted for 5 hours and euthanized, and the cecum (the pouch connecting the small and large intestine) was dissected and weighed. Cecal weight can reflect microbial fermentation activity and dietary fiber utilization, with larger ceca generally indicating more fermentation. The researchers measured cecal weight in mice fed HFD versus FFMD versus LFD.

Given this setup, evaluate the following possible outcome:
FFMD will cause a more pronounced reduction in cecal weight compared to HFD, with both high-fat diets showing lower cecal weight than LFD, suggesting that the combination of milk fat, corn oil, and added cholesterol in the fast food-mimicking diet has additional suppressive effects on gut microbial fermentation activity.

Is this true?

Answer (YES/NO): NO